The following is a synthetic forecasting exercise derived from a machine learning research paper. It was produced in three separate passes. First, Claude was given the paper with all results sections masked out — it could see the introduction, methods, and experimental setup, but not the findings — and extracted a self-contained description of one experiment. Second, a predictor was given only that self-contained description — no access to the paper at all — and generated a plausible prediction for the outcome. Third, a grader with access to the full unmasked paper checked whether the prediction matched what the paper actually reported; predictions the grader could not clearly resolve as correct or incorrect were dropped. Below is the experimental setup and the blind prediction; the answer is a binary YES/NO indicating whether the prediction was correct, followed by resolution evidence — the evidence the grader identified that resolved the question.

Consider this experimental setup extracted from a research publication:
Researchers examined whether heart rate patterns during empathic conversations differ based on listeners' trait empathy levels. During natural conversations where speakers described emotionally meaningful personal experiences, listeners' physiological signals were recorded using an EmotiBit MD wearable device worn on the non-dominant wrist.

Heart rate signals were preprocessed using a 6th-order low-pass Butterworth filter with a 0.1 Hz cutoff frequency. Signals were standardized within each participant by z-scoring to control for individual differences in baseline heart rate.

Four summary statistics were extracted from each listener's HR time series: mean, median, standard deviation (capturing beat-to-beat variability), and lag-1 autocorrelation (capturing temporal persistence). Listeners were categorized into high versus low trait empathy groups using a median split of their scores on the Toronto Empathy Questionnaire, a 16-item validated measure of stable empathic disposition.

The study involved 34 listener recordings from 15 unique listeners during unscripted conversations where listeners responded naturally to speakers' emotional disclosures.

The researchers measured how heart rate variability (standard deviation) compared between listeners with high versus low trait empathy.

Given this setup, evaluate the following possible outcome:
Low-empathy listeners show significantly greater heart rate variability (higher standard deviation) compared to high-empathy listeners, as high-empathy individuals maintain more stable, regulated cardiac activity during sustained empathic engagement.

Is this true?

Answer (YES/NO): NO